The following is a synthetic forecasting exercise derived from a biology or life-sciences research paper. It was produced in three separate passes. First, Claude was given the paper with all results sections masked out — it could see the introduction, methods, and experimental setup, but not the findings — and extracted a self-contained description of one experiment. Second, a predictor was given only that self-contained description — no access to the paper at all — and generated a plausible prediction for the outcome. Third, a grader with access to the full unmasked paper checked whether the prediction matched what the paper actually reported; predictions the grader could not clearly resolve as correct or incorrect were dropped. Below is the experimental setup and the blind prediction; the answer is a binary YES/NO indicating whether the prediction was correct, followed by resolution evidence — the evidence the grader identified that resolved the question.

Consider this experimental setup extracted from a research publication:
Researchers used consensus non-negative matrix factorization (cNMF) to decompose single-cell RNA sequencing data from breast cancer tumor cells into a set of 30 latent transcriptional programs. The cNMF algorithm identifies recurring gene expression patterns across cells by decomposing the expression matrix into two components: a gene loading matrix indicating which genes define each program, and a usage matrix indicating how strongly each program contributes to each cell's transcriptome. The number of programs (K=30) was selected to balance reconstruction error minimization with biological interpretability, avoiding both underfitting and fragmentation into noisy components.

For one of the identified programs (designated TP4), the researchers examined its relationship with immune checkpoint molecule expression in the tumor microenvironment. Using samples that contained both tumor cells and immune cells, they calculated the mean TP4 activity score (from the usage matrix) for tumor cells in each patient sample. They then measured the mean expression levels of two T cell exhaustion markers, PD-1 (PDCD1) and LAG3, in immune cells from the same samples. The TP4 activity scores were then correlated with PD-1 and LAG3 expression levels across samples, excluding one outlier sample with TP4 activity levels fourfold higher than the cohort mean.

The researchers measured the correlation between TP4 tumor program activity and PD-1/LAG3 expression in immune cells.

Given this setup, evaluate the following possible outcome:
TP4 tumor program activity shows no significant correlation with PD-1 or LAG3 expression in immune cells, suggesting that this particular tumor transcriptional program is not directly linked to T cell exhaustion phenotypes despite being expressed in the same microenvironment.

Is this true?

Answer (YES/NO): NO